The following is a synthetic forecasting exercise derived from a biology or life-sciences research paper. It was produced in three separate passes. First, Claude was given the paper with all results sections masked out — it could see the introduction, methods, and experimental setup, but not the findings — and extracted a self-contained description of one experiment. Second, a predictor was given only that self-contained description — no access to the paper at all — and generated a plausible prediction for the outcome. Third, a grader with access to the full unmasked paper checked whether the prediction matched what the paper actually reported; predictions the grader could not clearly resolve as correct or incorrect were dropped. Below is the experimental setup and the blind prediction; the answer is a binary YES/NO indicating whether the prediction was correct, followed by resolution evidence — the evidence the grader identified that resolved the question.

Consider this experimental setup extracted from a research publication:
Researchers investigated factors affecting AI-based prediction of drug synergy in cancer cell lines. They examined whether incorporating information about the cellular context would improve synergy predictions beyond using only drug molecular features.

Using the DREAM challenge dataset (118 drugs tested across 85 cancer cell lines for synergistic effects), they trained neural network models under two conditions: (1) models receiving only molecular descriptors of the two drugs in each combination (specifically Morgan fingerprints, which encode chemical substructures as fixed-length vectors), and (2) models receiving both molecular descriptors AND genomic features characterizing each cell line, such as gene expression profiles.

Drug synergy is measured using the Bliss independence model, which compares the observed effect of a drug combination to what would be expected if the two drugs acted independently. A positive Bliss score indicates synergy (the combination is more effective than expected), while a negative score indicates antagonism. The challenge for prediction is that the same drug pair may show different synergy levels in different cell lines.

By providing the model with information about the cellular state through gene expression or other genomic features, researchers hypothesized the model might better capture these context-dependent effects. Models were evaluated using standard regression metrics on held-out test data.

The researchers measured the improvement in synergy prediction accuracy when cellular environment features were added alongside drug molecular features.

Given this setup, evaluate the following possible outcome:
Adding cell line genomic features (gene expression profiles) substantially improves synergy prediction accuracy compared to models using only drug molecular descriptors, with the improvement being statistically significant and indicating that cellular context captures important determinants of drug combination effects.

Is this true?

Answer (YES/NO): NO